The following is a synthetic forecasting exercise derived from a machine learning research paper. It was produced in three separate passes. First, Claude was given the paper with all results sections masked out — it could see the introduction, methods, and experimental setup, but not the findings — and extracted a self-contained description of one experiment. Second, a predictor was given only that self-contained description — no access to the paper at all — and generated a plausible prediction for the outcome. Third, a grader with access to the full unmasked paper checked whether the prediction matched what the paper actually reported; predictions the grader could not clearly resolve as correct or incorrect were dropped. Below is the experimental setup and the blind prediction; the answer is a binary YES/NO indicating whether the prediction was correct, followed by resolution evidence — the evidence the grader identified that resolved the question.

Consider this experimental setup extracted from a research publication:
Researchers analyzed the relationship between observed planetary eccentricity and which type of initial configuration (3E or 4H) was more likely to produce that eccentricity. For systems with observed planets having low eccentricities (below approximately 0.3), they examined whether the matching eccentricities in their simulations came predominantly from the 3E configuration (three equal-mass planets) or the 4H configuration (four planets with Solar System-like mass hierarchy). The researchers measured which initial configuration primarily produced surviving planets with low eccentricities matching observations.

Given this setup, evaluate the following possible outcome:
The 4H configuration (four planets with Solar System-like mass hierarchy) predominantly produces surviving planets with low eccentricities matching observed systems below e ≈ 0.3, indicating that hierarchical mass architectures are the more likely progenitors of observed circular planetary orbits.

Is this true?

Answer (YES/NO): YES